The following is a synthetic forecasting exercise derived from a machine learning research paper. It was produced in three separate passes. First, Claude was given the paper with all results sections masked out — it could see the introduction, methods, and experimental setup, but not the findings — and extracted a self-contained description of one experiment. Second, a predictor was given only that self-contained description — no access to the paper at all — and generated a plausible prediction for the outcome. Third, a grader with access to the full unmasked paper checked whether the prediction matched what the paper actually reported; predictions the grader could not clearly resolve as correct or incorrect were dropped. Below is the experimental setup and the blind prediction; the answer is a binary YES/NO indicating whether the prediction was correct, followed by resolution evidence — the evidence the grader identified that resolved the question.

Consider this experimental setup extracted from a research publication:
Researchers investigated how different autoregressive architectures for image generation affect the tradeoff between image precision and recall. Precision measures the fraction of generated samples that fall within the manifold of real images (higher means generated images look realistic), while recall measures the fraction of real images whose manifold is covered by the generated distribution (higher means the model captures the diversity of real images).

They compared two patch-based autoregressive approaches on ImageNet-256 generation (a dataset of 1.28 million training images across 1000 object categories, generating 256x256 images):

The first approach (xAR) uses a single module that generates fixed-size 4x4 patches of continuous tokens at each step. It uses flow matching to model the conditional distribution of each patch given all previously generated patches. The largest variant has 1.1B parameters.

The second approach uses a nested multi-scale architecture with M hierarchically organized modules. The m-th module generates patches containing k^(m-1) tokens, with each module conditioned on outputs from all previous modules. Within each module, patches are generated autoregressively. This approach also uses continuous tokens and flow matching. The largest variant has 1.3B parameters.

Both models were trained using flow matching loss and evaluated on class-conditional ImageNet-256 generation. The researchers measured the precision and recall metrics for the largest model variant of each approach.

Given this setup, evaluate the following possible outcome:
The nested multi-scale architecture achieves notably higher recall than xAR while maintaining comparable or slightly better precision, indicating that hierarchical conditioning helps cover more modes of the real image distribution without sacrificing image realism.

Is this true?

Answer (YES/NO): NO